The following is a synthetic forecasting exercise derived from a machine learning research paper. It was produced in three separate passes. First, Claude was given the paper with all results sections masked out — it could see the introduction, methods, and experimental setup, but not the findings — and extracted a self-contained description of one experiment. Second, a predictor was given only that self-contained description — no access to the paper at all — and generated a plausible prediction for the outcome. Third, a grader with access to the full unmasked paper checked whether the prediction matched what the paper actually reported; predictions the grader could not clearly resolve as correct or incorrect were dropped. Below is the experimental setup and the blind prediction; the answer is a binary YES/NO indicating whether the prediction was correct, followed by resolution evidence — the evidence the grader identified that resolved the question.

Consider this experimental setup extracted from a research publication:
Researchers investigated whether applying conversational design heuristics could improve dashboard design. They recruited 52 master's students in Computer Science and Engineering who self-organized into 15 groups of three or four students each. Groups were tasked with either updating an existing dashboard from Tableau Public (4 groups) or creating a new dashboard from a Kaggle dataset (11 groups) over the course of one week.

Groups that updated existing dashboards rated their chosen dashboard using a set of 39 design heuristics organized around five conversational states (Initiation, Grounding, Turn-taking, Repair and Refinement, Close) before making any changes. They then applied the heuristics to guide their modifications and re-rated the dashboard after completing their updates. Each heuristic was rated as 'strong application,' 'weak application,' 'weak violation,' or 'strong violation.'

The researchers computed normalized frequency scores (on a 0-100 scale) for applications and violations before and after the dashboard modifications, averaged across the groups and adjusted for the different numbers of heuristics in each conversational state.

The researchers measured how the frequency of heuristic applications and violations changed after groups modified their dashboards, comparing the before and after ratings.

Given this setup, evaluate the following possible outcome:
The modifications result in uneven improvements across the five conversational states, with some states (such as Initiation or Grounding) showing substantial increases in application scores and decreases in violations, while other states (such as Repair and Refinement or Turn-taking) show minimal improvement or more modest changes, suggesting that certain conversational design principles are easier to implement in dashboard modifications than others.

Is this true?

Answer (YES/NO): NO